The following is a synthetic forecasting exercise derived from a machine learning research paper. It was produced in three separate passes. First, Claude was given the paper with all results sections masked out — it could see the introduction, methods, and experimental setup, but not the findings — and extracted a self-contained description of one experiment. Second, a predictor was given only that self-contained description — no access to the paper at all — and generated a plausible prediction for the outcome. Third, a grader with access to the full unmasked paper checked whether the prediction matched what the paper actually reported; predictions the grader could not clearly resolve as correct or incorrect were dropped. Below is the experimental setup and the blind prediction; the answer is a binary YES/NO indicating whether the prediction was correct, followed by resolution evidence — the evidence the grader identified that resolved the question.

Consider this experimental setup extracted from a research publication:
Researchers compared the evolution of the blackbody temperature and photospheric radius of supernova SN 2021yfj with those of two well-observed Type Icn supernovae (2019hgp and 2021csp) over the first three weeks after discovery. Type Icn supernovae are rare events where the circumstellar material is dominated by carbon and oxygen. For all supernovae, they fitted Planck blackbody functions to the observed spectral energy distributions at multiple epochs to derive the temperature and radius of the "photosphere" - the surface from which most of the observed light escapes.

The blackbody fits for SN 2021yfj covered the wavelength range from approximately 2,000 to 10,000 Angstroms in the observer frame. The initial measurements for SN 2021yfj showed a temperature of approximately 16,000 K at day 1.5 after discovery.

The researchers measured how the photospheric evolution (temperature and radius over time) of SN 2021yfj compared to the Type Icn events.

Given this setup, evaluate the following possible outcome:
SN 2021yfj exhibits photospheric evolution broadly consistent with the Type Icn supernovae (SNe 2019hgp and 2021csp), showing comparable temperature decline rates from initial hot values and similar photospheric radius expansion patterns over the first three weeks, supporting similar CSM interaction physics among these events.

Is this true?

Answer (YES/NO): NO